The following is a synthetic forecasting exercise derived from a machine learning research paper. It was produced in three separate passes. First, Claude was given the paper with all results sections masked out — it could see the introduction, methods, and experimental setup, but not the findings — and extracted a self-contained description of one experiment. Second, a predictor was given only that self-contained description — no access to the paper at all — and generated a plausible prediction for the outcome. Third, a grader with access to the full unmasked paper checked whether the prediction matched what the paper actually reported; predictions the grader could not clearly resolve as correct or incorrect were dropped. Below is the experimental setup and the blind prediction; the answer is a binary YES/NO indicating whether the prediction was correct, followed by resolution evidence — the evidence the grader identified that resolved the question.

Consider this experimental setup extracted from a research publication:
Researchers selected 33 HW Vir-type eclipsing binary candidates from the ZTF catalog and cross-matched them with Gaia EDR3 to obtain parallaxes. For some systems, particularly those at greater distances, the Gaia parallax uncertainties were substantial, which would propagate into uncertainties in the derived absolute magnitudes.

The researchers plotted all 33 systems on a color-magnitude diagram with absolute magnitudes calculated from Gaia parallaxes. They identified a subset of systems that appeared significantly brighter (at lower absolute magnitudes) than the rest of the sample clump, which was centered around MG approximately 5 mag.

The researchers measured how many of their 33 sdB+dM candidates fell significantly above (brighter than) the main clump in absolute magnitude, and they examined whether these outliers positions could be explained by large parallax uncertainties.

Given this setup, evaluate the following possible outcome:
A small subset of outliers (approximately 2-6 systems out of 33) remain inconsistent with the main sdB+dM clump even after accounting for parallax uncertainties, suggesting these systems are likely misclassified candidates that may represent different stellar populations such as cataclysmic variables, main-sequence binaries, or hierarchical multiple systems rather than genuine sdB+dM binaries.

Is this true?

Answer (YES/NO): NO